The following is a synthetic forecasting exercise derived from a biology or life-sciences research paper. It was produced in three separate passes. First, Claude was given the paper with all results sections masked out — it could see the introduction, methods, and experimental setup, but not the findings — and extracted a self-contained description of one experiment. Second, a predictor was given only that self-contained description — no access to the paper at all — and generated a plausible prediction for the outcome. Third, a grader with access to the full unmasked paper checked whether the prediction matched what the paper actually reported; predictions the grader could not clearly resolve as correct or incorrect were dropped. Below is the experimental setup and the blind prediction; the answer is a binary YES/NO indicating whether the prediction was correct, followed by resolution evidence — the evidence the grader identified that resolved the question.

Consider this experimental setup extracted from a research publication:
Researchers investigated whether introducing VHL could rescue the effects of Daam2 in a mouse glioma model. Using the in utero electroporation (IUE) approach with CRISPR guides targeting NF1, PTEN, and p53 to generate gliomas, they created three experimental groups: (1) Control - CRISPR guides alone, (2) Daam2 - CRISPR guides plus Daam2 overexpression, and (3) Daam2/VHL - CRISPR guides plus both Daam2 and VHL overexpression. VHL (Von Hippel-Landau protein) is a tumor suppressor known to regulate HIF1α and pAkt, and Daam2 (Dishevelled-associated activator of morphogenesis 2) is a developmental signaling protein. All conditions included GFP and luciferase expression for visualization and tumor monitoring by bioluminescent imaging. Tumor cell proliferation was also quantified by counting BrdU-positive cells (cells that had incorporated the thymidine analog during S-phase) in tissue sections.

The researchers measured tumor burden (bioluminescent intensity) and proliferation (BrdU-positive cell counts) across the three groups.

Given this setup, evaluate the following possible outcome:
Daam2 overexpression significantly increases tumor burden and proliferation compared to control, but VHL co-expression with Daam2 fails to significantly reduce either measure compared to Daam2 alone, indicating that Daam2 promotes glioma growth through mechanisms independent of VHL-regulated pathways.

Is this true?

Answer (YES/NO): NO